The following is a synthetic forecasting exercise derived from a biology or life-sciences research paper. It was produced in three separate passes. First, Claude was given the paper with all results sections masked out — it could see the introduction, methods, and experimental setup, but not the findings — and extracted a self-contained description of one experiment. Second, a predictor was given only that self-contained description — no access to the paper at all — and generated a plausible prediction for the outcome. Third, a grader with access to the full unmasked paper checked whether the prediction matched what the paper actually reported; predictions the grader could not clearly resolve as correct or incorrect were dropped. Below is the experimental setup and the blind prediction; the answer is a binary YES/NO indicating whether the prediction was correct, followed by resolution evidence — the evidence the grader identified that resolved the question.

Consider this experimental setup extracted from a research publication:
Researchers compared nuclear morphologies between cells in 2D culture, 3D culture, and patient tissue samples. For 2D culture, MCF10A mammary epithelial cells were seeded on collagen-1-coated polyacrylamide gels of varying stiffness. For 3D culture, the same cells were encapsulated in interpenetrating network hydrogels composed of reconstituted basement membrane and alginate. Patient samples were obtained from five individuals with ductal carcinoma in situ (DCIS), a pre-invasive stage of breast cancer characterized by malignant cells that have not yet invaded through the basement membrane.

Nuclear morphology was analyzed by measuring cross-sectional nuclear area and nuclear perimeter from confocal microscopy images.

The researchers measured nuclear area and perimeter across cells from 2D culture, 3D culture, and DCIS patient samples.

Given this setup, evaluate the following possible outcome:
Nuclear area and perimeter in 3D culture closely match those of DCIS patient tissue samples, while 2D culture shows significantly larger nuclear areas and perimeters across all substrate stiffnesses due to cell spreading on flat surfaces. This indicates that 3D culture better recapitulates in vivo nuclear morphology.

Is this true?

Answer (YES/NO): YES